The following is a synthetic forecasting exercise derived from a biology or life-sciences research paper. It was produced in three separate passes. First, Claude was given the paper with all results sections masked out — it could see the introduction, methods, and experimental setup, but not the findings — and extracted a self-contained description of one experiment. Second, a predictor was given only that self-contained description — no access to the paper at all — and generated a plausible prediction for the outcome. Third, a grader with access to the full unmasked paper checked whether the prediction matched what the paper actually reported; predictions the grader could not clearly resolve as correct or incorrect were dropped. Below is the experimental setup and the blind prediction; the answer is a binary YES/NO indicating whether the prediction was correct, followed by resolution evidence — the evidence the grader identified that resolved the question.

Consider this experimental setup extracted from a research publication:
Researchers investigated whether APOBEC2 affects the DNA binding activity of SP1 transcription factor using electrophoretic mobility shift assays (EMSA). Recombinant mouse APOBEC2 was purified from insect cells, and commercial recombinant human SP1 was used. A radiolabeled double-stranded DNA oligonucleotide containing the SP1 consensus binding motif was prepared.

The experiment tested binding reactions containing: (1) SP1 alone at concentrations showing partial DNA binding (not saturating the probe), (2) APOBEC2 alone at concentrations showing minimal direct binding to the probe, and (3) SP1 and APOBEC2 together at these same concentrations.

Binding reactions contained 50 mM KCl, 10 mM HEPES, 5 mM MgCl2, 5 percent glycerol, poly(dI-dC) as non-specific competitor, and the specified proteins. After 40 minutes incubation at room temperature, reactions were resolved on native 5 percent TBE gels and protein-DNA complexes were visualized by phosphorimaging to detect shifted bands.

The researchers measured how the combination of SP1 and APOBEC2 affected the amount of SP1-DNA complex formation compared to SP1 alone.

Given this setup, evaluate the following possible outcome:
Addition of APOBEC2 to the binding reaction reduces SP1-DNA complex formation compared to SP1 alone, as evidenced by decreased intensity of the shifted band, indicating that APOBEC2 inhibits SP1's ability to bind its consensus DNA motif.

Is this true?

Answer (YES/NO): NO